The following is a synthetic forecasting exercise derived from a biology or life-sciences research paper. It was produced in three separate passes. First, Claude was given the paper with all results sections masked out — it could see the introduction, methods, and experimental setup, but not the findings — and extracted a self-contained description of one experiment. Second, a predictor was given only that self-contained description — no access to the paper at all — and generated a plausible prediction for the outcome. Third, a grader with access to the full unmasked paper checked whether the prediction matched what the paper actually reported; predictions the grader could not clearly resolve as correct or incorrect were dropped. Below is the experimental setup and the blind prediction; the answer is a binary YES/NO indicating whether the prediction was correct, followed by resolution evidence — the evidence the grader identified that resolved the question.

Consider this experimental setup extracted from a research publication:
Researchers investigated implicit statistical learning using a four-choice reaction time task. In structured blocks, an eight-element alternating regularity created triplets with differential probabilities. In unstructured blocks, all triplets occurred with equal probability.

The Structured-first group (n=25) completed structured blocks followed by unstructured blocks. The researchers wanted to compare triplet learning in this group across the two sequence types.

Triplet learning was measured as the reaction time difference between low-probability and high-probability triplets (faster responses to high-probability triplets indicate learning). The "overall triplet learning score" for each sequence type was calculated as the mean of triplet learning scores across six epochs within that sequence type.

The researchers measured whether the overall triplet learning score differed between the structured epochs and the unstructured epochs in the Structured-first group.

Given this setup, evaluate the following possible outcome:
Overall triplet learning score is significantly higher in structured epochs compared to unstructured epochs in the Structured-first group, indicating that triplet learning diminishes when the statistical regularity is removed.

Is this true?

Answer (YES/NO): NO